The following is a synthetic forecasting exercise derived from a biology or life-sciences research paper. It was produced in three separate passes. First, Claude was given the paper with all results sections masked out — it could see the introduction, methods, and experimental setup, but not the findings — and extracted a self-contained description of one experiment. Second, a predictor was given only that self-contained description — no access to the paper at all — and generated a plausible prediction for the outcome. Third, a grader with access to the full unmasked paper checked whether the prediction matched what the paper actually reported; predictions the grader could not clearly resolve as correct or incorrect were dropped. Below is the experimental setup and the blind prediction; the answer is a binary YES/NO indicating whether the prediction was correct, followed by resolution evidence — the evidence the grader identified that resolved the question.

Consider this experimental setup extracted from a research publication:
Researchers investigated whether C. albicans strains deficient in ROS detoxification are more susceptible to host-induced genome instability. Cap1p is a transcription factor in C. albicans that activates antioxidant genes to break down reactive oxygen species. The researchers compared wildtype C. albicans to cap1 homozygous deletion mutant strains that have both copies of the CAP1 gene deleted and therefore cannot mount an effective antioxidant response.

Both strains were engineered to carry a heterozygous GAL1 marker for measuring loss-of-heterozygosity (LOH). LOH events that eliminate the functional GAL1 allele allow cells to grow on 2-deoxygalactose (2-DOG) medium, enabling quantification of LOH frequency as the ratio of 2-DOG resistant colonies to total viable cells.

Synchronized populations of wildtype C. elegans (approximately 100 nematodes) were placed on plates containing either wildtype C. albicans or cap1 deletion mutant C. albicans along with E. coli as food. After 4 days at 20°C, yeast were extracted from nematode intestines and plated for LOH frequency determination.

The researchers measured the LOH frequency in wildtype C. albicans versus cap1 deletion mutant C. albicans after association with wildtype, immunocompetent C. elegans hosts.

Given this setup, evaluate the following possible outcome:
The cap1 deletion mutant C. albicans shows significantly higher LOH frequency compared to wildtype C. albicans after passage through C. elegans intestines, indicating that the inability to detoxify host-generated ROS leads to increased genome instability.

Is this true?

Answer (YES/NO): YES